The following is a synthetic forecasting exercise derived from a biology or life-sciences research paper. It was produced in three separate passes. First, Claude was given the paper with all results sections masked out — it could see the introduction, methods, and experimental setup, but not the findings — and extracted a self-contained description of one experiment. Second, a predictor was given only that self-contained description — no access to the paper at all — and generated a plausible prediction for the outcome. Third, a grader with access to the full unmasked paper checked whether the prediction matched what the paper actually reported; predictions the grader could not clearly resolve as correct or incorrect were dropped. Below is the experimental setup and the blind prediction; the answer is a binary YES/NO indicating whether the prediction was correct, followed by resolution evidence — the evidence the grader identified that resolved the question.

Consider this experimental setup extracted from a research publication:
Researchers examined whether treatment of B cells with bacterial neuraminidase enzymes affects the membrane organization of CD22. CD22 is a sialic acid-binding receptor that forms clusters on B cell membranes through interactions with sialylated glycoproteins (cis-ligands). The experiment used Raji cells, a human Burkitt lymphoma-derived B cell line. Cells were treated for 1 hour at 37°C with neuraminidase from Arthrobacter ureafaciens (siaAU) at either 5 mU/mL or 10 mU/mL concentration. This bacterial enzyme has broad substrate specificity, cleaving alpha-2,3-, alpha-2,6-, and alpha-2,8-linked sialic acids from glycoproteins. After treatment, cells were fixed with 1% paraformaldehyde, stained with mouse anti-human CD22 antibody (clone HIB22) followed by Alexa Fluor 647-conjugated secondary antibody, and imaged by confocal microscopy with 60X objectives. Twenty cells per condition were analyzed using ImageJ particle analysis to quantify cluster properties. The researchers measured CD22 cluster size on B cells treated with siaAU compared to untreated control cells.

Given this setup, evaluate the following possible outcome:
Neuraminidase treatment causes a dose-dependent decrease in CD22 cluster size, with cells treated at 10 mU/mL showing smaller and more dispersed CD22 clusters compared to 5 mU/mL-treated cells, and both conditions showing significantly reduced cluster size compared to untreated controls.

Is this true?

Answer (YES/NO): NO